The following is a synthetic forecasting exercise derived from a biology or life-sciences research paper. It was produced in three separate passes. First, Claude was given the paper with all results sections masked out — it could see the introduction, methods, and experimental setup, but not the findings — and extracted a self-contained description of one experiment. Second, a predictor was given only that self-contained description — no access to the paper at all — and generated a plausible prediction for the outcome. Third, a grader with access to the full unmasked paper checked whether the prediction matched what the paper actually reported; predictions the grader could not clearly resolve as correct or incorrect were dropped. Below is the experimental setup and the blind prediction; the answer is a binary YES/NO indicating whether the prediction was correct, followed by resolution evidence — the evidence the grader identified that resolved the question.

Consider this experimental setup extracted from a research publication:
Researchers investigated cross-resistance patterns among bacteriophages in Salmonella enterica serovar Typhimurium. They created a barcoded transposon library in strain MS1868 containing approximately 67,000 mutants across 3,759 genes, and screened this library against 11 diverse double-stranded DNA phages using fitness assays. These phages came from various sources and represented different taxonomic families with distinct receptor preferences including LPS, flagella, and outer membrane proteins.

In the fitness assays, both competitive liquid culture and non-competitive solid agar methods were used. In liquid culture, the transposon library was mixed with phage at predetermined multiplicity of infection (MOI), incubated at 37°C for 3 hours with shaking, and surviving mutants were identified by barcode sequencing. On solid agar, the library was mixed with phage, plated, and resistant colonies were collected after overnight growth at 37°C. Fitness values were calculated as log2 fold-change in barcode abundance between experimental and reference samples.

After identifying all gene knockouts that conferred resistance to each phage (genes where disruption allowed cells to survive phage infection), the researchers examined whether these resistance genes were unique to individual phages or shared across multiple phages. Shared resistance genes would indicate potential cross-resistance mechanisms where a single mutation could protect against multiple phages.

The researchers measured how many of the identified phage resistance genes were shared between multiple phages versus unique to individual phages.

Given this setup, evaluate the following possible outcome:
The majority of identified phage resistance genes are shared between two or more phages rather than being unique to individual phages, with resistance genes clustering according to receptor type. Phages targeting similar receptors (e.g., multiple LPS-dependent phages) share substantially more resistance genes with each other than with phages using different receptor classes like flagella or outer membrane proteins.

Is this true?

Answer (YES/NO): NO